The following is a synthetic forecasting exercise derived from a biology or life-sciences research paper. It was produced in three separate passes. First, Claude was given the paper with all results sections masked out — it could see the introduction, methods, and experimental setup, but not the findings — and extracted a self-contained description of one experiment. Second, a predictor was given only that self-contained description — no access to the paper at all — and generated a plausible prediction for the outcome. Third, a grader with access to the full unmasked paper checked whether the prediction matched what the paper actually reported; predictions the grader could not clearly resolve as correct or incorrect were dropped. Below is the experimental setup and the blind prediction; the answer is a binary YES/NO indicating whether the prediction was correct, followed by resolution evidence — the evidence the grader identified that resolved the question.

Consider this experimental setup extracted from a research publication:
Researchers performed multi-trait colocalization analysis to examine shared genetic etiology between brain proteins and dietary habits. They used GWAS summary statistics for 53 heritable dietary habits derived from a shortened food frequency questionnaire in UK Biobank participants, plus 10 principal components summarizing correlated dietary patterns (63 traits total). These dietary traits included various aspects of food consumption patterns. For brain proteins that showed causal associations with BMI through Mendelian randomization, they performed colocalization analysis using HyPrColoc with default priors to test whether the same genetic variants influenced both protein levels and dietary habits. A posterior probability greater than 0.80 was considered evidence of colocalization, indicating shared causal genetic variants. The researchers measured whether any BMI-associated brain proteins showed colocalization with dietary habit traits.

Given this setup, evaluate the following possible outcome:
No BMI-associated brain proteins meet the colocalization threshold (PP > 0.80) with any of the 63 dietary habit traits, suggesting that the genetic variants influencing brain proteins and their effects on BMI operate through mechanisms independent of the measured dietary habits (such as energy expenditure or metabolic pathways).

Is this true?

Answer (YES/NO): NO